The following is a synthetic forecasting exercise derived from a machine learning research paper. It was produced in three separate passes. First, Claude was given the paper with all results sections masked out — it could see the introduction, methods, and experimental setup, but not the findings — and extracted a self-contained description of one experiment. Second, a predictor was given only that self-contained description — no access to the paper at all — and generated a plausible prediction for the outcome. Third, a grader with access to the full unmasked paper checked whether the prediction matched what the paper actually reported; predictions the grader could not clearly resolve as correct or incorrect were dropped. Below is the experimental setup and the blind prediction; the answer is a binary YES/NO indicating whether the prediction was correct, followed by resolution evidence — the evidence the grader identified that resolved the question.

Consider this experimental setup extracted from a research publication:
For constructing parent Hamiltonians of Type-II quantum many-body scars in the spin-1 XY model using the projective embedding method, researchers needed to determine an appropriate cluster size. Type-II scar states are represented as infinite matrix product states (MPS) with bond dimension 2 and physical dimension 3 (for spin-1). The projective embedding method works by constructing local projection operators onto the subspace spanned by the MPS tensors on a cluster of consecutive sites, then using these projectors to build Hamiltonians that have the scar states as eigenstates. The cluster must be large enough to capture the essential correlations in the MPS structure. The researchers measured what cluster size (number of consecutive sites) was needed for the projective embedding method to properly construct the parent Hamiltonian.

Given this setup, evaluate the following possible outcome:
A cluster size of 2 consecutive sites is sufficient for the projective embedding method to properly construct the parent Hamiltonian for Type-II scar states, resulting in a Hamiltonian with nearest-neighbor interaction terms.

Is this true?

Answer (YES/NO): NO